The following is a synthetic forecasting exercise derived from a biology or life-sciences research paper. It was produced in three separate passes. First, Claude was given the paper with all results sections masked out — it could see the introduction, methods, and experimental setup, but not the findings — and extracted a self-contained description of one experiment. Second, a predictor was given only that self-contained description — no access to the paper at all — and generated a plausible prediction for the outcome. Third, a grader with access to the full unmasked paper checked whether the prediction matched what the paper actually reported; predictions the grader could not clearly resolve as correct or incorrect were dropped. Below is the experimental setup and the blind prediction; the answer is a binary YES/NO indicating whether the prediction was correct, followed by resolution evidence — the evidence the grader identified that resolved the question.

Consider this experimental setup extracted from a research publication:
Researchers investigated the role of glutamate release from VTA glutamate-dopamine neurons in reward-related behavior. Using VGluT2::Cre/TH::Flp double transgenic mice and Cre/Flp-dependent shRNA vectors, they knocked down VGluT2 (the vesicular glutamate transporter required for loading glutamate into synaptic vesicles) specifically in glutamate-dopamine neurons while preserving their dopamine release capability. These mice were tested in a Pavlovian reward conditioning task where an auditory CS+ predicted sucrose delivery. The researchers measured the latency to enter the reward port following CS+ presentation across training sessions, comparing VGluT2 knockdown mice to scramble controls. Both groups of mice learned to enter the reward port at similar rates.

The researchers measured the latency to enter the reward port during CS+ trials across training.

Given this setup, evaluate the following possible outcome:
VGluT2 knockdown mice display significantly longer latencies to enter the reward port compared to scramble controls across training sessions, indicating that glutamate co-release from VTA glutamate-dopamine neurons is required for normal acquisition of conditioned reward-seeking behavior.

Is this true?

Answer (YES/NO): NO